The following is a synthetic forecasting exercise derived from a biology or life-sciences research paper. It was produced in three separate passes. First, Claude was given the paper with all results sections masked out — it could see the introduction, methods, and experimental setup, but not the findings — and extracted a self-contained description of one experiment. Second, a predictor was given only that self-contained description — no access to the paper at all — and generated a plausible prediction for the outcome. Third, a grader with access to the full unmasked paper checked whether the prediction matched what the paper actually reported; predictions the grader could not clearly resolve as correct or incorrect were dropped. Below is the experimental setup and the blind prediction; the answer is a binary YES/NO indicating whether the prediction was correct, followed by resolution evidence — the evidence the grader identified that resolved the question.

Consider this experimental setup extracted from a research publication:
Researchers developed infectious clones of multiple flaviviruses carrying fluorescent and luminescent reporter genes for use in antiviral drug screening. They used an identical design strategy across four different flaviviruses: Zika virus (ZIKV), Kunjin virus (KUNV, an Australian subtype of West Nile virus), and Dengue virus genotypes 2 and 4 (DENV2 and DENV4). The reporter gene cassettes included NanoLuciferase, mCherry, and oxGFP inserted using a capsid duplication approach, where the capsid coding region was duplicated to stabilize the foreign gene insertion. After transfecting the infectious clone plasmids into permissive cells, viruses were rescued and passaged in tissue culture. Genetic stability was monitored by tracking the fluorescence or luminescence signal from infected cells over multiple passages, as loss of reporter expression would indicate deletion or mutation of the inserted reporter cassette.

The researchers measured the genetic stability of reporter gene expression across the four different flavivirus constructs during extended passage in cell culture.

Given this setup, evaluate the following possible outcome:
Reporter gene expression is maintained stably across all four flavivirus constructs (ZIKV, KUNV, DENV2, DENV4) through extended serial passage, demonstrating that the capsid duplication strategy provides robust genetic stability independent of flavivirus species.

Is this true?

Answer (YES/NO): NO